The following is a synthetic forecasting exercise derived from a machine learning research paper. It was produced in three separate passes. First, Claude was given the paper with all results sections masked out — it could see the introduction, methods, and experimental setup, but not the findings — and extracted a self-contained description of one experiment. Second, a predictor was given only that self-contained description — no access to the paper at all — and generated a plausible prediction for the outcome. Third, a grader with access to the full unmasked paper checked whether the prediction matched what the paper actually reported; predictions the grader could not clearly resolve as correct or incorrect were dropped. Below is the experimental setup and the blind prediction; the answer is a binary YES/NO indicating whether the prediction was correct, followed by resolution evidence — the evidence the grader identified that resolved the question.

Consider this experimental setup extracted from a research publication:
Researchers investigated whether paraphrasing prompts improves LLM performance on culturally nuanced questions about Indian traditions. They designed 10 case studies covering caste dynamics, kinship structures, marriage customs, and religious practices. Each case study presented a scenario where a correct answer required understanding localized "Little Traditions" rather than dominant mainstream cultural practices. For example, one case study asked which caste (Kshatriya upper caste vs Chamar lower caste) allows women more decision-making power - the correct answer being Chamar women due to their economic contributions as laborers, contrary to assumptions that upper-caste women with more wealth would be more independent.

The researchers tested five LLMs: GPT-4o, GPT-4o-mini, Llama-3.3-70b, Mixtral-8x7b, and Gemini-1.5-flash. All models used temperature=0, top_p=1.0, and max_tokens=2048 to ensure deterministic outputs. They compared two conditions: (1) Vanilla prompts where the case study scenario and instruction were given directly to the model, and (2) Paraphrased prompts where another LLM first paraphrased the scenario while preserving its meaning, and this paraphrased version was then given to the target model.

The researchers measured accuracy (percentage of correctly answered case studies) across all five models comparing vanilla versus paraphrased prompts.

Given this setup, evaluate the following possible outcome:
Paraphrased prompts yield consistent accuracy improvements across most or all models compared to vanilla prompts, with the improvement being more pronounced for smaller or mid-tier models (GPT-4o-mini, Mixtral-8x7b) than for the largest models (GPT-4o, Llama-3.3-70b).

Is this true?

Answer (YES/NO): NO